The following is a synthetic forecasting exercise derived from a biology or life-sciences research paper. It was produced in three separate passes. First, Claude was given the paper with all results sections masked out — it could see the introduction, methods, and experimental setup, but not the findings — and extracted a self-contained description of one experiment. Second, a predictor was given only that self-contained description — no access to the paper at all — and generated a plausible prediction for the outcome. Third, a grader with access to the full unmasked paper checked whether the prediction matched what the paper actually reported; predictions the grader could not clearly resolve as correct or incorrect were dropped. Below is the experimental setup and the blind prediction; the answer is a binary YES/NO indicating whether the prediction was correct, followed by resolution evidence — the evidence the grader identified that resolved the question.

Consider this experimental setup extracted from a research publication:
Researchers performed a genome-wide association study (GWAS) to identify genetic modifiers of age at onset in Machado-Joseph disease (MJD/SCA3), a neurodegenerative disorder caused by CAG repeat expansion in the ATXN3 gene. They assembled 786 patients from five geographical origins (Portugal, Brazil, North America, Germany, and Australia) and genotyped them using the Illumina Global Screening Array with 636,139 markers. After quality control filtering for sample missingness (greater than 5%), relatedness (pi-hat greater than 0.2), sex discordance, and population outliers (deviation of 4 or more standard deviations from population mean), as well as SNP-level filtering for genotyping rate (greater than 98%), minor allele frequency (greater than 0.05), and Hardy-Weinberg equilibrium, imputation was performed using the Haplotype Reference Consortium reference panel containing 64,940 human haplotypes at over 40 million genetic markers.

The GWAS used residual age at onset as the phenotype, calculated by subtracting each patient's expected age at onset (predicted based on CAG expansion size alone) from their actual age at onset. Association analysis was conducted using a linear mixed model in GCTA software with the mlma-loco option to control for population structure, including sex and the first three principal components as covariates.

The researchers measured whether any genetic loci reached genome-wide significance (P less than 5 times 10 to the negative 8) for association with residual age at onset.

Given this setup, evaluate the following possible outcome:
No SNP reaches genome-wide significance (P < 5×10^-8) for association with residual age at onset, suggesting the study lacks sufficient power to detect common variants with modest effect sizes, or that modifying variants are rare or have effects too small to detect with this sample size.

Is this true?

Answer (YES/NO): YES